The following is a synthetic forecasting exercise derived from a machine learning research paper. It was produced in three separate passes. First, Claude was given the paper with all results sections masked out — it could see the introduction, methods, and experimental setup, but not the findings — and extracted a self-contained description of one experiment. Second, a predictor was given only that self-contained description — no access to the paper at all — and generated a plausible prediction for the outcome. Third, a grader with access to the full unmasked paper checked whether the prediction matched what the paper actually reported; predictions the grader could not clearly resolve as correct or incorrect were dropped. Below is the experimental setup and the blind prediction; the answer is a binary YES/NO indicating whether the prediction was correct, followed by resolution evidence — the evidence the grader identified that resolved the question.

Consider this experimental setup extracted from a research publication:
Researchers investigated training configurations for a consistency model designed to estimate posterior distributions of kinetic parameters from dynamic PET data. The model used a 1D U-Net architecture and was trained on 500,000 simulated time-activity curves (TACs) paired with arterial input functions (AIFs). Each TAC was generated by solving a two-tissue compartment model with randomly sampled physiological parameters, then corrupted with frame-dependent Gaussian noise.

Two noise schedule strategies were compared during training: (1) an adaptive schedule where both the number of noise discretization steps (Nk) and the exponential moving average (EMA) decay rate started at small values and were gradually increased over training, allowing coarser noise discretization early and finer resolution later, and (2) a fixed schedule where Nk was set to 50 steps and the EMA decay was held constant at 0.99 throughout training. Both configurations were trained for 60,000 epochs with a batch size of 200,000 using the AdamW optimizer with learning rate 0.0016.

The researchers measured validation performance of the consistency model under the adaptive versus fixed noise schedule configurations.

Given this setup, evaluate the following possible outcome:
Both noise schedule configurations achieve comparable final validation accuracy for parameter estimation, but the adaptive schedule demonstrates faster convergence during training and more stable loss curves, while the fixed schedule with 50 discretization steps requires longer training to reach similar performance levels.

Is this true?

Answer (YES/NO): NO